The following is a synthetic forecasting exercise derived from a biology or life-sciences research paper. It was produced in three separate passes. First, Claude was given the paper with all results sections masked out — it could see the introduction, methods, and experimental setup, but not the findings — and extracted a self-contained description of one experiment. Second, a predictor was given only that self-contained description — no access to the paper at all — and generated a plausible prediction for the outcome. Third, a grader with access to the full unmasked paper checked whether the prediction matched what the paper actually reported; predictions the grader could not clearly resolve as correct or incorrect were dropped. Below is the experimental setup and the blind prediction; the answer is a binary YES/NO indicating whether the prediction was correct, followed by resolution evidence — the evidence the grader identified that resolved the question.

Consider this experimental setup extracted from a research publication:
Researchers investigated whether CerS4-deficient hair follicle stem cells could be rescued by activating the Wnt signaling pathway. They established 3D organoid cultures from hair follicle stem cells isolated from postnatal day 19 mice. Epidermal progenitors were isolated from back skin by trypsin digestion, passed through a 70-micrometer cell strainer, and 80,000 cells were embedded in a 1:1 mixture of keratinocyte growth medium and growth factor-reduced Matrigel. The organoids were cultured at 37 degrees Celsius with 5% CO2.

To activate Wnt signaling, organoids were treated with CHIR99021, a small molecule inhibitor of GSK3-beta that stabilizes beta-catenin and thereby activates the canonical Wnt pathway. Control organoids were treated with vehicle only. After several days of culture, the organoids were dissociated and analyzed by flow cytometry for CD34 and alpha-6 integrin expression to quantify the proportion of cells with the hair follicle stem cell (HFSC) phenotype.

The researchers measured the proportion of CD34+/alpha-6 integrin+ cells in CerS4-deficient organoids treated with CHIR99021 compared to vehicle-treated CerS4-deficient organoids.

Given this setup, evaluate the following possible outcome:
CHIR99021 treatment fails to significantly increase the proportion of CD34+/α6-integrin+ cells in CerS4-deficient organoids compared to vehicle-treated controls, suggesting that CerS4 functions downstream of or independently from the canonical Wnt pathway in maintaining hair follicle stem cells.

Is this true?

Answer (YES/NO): NO